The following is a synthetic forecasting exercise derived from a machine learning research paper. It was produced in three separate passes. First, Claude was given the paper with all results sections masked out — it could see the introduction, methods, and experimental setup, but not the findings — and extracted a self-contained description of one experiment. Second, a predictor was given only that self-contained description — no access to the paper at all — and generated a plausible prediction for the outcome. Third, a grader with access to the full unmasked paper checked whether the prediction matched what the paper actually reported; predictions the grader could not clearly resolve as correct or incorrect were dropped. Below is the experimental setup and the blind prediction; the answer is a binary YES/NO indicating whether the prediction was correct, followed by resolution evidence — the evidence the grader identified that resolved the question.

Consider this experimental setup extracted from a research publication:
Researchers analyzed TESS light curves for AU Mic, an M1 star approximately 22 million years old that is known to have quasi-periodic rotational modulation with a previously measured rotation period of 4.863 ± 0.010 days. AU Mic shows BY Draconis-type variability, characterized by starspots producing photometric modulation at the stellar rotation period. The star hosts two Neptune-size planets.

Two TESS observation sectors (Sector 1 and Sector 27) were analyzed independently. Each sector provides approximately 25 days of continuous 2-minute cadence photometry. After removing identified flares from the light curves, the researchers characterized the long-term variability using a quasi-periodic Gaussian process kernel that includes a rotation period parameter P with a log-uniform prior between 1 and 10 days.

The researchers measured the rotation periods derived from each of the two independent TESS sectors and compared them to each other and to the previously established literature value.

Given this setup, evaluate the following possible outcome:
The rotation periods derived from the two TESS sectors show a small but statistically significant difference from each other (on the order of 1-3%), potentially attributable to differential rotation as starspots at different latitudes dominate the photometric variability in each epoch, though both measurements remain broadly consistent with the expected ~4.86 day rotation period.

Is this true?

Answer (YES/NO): NO